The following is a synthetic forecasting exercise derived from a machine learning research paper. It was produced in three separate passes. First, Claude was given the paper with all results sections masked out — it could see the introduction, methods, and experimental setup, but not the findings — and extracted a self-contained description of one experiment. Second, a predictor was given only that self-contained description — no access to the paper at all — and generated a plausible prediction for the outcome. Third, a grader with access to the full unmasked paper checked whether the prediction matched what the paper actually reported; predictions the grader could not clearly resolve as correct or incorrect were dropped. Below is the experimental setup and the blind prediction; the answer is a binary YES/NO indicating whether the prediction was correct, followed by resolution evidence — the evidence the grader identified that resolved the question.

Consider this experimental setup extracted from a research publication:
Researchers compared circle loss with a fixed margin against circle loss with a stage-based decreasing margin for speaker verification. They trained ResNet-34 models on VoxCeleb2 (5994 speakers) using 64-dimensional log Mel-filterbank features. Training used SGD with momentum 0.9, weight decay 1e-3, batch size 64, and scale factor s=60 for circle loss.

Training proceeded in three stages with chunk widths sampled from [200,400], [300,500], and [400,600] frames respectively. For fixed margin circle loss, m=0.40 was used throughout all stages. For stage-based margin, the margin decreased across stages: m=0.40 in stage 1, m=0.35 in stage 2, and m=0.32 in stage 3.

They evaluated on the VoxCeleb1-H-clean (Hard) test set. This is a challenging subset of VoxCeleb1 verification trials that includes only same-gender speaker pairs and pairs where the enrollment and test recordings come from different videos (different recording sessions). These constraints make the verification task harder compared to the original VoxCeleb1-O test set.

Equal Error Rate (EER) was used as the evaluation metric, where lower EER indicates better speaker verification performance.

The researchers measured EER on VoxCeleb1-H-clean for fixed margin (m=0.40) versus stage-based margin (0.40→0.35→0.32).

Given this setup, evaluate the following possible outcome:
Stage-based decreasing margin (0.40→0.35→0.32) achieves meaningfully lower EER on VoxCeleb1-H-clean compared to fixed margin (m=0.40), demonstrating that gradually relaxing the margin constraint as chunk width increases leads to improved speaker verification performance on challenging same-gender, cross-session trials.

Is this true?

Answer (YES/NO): NO